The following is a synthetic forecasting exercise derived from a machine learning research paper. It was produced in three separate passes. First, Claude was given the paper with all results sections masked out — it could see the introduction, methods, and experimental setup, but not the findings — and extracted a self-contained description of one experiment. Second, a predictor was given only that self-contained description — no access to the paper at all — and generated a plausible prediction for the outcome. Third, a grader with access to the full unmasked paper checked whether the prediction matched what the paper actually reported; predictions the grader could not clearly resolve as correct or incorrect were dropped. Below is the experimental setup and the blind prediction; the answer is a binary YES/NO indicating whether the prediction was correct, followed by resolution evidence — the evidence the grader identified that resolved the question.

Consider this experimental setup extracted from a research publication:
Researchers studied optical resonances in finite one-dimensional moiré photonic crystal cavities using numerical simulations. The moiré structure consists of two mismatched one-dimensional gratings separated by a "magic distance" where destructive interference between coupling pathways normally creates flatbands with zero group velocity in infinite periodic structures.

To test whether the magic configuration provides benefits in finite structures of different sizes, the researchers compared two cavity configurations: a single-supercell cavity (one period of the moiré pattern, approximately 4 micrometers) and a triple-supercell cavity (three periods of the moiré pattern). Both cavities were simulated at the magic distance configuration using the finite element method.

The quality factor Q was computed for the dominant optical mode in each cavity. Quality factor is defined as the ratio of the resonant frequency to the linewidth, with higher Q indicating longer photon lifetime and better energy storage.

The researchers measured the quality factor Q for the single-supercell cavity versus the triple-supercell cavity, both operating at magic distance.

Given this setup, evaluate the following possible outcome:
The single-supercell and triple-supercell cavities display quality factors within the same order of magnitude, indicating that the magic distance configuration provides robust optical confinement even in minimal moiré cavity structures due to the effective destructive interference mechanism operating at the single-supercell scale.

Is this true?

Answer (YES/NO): NO